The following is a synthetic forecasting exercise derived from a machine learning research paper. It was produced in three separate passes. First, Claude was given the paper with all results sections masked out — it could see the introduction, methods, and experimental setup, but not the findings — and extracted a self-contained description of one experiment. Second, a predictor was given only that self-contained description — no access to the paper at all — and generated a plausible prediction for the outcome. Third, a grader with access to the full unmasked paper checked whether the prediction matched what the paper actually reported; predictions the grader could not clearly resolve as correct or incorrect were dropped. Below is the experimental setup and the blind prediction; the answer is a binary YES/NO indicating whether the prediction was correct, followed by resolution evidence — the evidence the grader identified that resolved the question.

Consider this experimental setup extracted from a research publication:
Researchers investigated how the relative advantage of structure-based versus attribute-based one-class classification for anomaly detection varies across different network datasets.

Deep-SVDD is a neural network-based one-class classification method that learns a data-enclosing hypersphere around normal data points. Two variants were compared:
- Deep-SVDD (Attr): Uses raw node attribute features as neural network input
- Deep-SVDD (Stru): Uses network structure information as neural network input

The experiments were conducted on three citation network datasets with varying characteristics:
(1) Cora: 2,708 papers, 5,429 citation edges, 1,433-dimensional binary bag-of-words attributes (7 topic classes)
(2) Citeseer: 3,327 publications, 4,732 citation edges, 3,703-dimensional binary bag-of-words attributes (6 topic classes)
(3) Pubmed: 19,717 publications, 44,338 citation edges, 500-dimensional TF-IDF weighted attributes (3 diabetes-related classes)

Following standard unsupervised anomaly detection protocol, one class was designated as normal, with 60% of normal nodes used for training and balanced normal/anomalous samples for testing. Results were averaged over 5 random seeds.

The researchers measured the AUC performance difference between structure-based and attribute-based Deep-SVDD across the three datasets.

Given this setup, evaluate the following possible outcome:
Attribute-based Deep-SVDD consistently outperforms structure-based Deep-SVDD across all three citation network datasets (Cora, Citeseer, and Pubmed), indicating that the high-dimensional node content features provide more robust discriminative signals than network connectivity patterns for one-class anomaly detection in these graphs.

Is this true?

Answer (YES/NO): NO